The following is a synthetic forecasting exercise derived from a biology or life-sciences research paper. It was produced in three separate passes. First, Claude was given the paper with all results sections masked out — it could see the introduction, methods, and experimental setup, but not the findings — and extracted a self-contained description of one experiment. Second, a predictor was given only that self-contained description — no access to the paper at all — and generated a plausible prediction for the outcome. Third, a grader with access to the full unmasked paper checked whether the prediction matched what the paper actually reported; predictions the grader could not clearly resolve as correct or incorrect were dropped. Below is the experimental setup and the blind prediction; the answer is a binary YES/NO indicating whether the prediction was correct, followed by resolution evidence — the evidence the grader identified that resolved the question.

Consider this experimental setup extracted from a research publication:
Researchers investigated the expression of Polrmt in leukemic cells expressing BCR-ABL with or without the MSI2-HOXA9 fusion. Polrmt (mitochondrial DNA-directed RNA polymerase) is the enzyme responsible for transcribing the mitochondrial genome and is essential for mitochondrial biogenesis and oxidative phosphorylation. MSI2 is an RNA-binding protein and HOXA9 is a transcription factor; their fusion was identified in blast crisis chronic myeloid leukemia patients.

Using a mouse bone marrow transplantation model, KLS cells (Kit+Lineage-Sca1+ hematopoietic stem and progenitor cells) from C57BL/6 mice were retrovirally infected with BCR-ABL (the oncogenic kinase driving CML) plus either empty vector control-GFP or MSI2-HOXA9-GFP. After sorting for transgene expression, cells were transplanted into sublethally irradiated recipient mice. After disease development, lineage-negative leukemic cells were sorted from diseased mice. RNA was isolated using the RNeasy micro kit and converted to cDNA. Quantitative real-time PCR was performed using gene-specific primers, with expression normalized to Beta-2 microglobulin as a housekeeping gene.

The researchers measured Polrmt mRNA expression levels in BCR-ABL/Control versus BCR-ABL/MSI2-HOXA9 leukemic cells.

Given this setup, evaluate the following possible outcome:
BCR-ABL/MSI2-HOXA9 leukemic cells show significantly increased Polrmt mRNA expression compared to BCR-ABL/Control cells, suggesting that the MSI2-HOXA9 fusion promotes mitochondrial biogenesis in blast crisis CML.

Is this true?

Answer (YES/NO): YES